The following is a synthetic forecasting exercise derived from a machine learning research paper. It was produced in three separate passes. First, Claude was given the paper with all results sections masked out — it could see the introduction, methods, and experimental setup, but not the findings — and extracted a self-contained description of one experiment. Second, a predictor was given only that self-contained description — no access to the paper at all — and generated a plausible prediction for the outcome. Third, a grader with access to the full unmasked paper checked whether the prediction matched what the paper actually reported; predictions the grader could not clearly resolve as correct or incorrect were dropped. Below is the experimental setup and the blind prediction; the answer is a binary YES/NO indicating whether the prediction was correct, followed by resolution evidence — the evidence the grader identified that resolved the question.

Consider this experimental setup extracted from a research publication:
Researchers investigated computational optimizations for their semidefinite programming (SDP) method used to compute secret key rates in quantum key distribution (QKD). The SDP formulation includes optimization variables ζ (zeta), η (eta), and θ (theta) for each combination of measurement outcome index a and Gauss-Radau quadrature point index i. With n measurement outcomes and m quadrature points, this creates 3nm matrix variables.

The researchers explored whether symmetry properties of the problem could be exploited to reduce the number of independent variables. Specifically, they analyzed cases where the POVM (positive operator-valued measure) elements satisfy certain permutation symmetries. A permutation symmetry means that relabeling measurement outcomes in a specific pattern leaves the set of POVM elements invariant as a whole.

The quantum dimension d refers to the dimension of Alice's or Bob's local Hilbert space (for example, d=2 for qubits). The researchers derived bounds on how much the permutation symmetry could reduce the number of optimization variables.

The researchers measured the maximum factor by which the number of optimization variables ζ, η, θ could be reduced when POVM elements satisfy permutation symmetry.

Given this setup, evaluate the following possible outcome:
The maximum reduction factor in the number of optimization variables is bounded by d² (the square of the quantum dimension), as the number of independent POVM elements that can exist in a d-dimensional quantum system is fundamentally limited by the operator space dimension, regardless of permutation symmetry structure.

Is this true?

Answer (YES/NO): NO